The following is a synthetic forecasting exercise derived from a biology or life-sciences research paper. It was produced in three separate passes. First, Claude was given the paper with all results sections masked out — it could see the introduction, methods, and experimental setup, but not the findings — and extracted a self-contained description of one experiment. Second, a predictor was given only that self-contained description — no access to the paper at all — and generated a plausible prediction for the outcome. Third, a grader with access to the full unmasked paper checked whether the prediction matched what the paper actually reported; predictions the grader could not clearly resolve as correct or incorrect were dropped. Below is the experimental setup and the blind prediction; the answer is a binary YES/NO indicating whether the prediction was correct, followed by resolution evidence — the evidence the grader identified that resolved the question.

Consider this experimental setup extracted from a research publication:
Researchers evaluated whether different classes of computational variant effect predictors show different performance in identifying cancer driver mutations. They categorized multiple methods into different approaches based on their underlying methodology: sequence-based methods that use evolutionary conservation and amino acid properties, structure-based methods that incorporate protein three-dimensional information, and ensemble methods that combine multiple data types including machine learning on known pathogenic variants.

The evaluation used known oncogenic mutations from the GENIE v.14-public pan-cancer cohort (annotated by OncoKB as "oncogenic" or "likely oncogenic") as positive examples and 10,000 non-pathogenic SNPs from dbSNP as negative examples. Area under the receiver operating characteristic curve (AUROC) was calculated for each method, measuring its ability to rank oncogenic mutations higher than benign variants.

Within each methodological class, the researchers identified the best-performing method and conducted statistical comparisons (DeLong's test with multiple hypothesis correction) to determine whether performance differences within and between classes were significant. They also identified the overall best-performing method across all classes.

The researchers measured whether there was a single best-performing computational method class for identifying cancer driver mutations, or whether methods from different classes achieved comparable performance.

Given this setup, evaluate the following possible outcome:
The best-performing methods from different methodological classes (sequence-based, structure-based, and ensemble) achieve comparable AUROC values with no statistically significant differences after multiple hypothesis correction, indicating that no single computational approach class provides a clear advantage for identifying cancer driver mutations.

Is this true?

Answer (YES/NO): NO